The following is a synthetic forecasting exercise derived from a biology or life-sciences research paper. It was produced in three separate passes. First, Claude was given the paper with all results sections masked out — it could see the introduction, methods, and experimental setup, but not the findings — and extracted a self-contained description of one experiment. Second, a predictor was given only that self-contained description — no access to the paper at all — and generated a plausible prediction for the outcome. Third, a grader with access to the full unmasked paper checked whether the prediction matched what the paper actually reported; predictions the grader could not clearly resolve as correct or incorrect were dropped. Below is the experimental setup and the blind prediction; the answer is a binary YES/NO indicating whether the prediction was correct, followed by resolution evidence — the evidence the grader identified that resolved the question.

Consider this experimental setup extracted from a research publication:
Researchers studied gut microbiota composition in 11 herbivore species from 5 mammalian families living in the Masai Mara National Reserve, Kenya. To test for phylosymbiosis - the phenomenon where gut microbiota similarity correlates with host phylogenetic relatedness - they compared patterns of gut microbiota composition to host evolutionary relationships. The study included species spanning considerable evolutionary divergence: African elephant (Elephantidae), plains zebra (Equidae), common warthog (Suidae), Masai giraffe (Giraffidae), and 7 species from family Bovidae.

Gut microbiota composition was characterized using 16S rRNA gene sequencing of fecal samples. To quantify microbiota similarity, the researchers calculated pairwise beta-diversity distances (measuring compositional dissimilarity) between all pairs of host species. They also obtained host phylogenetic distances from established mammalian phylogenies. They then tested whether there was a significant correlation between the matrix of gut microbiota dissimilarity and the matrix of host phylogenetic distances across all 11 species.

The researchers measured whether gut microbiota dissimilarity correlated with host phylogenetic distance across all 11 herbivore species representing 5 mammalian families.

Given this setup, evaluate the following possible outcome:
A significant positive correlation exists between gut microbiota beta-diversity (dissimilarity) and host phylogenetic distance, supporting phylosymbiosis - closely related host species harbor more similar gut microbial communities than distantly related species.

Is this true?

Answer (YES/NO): YES